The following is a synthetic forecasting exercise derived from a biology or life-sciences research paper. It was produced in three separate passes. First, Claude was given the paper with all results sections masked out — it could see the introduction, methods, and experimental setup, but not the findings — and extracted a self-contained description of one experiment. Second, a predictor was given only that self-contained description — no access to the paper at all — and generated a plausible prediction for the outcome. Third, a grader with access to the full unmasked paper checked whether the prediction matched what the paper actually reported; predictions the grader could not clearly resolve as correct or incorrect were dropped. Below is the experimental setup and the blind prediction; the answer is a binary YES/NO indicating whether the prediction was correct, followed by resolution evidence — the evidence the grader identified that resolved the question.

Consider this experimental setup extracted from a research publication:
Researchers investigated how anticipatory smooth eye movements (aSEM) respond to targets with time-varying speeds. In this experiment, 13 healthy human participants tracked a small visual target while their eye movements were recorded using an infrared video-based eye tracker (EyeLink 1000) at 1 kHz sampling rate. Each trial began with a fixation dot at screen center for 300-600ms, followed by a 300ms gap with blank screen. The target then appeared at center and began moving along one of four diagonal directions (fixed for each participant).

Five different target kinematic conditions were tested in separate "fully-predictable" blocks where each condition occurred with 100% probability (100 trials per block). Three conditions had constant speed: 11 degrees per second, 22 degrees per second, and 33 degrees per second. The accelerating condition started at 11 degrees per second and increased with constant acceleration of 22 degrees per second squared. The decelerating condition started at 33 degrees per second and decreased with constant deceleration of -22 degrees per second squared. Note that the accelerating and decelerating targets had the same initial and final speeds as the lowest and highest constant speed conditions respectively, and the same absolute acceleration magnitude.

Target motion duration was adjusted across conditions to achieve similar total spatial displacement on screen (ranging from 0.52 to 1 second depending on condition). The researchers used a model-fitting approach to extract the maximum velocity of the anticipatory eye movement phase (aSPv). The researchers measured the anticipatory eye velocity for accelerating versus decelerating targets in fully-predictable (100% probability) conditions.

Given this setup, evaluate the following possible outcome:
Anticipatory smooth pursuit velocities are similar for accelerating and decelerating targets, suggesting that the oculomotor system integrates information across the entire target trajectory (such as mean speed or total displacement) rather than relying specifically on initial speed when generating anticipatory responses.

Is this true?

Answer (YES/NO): NO